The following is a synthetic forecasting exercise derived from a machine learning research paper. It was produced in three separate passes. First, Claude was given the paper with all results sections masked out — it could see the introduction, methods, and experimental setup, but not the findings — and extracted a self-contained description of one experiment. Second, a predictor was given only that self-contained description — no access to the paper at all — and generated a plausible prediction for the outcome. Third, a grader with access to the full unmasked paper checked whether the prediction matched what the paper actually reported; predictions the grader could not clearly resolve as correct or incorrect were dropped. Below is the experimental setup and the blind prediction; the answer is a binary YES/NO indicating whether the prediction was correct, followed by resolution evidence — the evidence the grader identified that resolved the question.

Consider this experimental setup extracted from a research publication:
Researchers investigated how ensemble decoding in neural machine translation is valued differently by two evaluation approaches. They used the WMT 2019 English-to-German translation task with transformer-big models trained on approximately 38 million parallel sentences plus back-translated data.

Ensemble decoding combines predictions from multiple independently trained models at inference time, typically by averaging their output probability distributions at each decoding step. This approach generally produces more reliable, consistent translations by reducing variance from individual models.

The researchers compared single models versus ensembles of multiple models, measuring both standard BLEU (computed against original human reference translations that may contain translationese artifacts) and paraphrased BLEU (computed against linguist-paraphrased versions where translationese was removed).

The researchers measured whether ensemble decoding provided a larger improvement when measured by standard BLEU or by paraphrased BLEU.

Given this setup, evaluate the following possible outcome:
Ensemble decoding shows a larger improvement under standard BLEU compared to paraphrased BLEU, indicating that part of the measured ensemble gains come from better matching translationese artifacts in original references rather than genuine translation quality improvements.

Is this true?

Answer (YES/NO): YES